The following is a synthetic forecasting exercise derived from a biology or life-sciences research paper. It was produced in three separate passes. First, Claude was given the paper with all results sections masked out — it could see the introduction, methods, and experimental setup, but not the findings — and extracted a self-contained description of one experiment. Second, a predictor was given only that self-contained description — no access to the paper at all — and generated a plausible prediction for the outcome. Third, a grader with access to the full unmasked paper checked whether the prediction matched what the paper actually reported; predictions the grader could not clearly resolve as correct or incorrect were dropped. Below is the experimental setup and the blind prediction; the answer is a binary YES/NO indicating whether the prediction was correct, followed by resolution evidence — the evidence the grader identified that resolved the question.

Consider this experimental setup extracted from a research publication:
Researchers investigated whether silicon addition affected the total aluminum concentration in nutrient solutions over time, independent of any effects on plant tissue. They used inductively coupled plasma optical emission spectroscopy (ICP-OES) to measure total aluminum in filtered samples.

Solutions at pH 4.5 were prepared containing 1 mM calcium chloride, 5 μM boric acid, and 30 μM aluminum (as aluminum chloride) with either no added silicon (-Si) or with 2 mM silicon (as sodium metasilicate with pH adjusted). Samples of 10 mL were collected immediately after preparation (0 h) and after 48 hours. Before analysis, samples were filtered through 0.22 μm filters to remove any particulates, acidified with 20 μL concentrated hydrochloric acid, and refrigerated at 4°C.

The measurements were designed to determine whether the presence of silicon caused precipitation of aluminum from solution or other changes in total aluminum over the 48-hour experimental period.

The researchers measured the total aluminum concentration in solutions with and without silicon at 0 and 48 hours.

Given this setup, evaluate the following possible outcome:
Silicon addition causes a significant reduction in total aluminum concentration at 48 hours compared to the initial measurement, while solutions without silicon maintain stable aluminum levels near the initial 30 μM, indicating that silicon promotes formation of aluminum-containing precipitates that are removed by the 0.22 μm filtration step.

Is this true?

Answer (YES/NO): NO